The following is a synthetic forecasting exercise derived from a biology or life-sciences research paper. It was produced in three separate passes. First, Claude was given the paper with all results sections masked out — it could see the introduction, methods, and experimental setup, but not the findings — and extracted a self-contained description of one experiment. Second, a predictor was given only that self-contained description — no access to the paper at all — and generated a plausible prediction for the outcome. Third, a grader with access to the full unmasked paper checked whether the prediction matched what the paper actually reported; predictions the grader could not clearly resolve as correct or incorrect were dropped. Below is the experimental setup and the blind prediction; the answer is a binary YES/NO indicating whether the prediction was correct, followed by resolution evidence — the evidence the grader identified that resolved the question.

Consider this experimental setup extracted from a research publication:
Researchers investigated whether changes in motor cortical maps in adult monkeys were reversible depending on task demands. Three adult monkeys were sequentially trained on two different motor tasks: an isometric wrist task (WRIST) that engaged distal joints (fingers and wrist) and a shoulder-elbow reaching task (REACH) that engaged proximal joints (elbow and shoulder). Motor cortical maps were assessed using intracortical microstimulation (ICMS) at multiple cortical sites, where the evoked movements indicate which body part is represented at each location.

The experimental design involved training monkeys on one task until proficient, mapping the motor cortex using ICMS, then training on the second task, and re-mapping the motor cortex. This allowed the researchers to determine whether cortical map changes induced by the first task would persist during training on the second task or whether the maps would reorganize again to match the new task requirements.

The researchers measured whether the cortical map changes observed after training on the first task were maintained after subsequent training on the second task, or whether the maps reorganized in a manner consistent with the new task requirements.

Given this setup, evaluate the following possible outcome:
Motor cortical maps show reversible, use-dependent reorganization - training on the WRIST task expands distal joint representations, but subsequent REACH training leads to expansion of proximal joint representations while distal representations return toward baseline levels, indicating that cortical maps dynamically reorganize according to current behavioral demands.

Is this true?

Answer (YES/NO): YES